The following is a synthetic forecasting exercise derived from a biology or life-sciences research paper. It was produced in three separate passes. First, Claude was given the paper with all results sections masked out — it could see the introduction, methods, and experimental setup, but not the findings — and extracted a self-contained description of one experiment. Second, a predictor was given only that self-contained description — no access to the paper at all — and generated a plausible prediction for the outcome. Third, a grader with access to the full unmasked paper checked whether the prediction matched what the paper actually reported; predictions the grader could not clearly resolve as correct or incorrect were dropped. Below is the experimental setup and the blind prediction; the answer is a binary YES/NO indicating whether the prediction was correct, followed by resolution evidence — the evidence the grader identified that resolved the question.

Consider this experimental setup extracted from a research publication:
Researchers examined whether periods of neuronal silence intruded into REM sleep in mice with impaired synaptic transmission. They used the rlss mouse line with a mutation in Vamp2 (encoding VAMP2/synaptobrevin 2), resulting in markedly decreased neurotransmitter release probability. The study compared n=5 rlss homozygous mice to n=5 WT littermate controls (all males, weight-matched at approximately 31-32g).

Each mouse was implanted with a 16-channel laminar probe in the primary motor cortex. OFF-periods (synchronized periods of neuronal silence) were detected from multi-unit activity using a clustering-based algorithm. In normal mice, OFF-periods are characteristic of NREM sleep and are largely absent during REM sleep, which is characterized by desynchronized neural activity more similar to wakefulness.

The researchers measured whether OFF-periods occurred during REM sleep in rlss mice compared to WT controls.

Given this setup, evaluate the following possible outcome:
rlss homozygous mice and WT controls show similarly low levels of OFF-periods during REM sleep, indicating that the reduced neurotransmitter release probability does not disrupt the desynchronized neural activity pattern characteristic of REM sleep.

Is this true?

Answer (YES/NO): NO